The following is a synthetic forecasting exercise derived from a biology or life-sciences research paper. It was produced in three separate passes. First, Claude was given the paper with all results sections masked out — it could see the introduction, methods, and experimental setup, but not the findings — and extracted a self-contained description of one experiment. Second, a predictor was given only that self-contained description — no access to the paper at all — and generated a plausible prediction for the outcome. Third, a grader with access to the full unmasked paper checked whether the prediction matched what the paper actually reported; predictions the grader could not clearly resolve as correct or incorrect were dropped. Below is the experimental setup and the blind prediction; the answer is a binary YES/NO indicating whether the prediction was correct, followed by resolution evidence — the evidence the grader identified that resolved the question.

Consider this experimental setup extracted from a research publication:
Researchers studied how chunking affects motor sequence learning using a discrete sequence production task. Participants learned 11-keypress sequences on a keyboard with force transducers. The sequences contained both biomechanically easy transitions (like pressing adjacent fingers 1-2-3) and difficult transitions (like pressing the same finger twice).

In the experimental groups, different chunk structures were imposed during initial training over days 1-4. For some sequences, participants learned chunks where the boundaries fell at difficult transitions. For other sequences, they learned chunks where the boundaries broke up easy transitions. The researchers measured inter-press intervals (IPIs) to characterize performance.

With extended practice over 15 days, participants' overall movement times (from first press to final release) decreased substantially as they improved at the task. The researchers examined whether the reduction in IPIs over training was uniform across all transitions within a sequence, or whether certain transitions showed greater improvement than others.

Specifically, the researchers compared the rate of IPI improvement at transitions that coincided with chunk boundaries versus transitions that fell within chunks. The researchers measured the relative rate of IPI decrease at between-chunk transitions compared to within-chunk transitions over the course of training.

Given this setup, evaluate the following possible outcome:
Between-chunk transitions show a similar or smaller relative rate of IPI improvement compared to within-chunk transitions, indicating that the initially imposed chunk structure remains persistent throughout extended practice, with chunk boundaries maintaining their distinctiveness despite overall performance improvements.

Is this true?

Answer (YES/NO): NO